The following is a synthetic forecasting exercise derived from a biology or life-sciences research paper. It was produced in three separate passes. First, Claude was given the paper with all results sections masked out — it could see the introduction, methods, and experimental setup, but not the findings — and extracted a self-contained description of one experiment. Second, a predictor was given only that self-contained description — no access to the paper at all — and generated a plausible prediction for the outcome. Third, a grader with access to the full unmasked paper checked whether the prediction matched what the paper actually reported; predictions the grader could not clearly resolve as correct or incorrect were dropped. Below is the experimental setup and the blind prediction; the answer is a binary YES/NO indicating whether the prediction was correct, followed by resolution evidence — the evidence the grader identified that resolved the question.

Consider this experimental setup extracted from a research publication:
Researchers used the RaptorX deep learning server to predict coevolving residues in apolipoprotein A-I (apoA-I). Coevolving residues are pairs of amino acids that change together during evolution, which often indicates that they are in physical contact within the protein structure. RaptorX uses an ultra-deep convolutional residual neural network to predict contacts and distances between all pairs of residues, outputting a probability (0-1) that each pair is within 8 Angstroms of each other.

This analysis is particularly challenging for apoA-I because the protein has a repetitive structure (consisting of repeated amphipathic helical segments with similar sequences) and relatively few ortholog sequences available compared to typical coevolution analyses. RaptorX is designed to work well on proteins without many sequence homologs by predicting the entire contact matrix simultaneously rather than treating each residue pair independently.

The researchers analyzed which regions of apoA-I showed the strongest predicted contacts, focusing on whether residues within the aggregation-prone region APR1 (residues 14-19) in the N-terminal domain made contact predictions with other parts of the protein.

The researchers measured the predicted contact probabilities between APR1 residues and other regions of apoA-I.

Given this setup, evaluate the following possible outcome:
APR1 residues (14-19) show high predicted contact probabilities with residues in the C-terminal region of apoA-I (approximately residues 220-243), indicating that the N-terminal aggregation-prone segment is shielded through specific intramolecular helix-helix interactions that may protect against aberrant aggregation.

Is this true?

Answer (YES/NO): NO